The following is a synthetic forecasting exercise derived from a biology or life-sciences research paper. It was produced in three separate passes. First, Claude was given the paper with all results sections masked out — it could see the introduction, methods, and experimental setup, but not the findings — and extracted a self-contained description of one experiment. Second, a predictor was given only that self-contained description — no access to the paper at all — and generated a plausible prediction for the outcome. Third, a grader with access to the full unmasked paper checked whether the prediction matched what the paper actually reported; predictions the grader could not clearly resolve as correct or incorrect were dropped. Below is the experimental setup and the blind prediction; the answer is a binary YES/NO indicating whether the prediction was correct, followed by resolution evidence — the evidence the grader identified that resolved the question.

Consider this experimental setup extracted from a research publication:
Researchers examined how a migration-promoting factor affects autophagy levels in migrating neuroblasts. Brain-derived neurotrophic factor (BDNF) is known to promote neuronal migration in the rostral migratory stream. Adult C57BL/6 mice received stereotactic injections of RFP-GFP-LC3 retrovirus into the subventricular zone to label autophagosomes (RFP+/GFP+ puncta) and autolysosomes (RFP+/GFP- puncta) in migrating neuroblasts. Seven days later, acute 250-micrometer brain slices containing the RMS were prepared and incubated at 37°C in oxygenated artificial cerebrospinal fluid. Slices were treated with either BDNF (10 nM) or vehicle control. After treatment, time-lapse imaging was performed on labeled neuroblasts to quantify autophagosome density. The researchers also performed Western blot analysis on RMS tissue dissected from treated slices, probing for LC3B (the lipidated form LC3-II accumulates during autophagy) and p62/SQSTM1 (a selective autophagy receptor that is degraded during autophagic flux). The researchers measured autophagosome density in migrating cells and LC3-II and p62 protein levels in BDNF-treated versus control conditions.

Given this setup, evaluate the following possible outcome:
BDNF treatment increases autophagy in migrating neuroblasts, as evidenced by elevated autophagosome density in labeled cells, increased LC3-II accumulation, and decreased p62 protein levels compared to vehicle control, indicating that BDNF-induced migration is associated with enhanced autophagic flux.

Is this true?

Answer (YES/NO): NO